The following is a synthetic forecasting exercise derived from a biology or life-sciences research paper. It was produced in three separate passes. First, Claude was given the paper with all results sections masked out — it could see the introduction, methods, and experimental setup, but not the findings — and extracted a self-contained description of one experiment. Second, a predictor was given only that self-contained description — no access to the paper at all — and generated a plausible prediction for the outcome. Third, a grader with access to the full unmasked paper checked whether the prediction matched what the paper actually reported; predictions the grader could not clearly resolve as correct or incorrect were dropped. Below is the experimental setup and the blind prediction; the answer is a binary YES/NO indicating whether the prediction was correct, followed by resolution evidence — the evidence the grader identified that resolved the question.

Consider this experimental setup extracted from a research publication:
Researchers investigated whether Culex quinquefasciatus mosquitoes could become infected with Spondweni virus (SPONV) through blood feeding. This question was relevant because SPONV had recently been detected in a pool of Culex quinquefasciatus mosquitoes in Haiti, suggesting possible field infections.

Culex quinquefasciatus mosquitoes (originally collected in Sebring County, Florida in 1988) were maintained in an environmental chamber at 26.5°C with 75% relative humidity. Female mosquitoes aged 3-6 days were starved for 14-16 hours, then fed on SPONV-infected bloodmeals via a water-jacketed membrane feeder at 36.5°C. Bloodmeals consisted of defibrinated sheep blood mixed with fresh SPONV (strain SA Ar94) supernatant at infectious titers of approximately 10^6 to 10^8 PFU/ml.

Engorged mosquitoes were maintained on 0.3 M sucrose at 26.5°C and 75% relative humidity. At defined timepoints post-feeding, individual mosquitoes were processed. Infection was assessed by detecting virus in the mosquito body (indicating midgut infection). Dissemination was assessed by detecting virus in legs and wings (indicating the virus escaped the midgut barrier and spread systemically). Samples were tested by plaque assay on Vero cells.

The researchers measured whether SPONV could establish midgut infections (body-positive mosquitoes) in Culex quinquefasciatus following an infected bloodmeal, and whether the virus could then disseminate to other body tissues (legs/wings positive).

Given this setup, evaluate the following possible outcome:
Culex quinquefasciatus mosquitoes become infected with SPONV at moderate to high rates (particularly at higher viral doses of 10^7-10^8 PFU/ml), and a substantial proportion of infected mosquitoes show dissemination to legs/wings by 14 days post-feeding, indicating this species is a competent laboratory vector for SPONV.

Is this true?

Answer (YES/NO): NO